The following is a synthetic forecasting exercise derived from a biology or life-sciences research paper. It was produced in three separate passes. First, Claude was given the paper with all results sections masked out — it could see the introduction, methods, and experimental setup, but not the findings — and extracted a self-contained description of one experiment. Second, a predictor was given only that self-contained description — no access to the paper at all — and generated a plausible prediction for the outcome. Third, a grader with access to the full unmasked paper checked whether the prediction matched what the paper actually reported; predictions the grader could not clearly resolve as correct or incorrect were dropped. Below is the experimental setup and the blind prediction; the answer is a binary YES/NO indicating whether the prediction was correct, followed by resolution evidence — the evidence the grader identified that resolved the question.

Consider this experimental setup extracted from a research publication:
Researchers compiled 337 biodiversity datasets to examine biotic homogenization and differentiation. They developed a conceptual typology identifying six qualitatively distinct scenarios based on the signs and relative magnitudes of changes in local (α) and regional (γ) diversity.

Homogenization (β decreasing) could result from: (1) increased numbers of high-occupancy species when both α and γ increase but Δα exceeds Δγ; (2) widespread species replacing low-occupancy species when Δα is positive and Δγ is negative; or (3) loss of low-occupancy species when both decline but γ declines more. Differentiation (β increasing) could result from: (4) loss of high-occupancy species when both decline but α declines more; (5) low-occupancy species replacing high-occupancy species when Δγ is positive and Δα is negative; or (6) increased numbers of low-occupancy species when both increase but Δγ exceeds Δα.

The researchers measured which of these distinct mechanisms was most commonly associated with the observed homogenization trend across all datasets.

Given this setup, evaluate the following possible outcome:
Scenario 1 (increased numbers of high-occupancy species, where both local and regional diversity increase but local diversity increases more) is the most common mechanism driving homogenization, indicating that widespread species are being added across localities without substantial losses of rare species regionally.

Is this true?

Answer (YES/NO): YES